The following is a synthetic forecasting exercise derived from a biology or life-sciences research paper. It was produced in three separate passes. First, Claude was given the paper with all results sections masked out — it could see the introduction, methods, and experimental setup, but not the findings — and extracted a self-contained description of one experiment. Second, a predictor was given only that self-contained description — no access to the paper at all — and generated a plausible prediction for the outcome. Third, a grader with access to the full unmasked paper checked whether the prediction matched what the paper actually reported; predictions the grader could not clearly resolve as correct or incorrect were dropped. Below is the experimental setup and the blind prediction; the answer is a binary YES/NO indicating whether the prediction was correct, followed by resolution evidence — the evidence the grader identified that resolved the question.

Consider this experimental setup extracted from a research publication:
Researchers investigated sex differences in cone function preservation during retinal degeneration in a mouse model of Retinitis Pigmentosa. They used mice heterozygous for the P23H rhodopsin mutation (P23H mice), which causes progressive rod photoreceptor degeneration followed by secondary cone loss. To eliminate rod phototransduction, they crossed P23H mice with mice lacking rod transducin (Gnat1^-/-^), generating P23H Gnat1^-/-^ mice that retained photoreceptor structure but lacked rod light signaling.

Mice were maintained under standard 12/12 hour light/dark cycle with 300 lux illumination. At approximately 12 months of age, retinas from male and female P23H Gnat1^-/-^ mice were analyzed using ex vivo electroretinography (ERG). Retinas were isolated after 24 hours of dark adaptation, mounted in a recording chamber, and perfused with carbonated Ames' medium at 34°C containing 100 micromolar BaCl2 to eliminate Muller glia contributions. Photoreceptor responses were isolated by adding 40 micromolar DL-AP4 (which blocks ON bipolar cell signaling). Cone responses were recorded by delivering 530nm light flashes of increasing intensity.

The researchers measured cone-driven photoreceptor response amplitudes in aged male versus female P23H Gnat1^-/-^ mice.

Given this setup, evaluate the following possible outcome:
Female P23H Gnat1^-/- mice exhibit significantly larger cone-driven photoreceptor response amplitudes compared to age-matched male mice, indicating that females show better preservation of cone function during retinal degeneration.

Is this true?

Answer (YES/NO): NO